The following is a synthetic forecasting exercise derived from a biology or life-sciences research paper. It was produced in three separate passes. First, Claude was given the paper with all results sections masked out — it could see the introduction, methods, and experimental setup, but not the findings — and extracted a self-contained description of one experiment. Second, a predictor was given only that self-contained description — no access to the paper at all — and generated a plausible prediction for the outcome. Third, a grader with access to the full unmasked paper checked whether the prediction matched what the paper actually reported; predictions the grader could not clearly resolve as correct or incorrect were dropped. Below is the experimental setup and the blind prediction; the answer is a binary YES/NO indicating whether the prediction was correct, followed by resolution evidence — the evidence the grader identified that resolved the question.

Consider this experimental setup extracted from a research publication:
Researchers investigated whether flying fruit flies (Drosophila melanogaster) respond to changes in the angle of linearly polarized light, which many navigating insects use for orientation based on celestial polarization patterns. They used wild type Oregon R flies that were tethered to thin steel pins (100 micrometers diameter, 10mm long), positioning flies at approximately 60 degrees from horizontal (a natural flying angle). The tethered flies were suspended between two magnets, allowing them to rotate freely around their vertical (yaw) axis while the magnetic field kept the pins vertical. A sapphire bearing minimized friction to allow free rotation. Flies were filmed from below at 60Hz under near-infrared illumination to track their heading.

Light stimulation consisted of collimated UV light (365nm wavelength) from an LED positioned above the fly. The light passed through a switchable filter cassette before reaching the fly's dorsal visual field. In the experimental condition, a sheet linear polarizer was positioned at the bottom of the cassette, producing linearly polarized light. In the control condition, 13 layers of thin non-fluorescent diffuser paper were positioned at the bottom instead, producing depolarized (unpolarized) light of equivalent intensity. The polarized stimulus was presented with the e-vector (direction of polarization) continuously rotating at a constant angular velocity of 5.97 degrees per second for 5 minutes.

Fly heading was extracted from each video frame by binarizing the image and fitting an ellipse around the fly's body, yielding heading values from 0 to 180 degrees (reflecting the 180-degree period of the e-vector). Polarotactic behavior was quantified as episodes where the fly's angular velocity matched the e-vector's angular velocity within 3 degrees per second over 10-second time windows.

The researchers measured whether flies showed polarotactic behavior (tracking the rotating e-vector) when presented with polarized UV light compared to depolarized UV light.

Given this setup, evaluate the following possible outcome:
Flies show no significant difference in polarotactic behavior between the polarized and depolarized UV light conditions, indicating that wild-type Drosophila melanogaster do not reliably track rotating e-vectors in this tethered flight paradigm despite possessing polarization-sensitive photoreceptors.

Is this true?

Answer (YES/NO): NO